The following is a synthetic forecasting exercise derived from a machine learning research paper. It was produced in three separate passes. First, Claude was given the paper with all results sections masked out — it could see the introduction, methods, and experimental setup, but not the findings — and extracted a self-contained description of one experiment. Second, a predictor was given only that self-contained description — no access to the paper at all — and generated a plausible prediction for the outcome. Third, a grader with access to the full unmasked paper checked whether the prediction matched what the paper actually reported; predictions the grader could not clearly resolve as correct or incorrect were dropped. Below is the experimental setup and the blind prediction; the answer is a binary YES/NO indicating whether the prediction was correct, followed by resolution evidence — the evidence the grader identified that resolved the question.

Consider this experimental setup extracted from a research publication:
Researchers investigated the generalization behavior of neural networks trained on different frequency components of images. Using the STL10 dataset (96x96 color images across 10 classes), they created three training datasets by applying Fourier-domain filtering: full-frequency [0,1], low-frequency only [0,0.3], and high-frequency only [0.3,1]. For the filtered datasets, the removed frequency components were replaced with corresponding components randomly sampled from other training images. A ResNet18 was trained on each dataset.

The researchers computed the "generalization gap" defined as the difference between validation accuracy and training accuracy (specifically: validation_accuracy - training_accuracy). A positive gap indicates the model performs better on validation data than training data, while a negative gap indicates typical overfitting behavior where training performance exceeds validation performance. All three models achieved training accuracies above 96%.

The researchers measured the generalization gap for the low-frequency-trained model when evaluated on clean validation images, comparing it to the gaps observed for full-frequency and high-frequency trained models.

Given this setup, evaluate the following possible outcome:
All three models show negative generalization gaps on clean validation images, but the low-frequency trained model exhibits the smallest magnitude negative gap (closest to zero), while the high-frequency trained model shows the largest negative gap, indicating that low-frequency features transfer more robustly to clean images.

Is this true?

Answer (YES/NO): NO